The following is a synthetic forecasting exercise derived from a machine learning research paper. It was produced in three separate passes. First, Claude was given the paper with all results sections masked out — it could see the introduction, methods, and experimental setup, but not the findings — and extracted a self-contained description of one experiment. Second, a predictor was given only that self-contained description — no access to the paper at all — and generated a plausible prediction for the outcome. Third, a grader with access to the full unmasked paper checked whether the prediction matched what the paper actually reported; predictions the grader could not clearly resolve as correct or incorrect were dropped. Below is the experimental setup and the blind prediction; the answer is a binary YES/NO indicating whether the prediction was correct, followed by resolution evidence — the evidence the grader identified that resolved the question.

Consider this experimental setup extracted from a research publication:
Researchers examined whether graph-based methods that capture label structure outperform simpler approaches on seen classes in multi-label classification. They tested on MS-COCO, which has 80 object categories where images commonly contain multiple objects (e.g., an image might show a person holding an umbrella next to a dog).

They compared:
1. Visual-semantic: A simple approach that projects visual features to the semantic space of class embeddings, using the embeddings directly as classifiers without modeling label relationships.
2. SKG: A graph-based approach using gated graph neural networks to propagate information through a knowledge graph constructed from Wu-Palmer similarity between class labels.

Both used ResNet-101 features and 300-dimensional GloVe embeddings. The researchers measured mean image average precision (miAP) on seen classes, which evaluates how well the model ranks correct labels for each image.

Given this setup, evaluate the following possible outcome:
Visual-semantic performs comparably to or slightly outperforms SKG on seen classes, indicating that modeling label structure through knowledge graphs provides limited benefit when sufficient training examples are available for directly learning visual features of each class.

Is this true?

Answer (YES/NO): NO